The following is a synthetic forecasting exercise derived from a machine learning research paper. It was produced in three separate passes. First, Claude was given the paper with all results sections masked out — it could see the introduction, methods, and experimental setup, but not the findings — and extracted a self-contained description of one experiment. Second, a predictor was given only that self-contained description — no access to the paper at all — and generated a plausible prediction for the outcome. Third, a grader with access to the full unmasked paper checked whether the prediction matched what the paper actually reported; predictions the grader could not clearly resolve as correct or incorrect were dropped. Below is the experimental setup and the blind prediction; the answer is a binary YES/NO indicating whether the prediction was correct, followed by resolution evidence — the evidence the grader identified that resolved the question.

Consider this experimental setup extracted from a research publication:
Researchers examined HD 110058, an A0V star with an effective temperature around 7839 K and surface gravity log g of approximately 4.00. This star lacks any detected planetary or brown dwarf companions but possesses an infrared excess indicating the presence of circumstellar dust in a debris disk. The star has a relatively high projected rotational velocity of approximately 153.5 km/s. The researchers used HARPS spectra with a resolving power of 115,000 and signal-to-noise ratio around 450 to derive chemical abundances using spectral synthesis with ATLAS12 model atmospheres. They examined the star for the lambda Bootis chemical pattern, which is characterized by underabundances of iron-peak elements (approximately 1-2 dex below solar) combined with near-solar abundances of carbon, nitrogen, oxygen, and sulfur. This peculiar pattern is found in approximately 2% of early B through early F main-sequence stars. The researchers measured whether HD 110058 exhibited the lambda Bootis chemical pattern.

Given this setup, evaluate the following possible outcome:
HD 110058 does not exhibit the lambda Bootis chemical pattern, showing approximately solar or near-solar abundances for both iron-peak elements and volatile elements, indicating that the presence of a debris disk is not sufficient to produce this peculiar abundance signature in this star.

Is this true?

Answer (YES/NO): NO